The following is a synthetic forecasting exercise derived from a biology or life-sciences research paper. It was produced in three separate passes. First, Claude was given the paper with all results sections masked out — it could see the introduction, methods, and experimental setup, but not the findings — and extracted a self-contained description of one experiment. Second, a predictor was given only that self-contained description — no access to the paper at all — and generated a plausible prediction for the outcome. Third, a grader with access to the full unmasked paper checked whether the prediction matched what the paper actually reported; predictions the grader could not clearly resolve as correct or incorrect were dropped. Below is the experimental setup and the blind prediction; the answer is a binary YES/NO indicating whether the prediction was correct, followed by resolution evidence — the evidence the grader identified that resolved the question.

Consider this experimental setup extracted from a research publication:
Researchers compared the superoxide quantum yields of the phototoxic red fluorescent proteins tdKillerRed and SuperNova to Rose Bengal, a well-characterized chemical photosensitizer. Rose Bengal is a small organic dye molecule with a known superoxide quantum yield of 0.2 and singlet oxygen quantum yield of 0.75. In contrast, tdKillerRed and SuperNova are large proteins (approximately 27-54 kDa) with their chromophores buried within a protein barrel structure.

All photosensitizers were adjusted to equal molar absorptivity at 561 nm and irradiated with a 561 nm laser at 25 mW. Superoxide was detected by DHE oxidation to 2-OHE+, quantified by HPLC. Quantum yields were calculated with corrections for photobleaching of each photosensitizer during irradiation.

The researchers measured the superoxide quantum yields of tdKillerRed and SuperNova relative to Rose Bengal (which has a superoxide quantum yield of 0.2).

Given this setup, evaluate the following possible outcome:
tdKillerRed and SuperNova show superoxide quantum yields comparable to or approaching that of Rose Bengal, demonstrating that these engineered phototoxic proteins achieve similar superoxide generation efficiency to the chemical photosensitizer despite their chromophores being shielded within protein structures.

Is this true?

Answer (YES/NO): NO